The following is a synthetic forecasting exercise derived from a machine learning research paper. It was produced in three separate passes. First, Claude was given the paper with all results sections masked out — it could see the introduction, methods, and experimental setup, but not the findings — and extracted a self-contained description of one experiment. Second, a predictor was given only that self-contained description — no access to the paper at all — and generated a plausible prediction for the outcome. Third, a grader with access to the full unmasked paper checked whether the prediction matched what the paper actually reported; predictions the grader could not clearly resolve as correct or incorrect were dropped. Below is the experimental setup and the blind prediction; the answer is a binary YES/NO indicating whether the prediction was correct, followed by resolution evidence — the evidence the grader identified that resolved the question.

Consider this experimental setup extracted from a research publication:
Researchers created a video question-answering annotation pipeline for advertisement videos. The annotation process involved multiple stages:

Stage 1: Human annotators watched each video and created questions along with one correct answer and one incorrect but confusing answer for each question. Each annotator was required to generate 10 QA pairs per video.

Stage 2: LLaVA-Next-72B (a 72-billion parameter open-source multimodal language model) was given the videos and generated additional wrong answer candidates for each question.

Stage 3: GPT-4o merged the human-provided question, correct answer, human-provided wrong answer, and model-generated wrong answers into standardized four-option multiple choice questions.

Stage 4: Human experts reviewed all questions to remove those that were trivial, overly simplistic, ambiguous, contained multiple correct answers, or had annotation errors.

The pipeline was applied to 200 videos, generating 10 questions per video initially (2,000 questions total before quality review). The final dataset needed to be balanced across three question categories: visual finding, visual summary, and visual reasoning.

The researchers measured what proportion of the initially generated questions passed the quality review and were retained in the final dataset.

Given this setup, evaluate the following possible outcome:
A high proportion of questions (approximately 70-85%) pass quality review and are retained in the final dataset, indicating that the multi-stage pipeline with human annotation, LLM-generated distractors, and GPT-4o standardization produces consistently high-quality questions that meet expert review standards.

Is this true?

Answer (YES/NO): NO